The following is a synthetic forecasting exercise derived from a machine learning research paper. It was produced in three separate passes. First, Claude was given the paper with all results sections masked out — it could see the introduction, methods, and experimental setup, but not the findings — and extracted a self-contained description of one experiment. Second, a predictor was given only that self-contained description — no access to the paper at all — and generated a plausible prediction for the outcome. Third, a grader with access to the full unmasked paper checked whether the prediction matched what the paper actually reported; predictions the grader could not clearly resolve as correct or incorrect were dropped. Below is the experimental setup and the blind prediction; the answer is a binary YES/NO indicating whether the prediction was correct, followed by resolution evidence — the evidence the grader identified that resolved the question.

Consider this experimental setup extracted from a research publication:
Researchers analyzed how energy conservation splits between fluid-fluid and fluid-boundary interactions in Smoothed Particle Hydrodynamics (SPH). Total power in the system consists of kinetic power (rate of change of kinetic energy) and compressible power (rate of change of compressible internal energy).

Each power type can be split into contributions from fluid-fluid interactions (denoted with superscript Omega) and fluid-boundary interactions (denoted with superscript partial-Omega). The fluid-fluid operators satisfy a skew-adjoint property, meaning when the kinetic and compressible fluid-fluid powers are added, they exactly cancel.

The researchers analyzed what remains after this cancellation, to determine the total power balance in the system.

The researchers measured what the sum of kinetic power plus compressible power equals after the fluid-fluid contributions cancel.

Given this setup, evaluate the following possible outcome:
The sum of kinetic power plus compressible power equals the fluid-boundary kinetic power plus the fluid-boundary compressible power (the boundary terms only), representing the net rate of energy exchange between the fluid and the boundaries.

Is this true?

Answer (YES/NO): YES